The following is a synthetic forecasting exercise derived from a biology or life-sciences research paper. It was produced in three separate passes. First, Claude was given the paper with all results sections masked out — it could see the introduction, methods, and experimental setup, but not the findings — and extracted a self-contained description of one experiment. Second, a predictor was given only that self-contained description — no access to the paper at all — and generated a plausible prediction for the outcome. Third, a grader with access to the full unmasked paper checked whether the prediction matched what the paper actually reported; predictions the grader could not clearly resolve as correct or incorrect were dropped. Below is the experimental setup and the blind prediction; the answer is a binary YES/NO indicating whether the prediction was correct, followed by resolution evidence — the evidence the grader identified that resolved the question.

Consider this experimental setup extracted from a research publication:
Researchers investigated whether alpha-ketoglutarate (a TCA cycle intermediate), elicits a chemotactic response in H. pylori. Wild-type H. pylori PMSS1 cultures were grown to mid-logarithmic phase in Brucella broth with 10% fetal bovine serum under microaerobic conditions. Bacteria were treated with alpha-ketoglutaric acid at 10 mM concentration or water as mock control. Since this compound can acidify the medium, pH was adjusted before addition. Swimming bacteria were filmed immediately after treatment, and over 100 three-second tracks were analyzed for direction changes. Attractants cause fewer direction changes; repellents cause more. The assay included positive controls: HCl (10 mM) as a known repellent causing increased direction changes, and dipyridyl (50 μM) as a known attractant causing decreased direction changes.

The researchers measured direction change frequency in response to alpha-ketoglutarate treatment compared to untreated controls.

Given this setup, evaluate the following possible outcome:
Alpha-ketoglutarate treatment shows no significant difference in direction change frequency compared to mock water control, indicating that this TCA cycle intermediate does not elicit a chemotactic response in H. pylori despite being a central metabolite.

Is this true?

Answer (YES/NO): YES